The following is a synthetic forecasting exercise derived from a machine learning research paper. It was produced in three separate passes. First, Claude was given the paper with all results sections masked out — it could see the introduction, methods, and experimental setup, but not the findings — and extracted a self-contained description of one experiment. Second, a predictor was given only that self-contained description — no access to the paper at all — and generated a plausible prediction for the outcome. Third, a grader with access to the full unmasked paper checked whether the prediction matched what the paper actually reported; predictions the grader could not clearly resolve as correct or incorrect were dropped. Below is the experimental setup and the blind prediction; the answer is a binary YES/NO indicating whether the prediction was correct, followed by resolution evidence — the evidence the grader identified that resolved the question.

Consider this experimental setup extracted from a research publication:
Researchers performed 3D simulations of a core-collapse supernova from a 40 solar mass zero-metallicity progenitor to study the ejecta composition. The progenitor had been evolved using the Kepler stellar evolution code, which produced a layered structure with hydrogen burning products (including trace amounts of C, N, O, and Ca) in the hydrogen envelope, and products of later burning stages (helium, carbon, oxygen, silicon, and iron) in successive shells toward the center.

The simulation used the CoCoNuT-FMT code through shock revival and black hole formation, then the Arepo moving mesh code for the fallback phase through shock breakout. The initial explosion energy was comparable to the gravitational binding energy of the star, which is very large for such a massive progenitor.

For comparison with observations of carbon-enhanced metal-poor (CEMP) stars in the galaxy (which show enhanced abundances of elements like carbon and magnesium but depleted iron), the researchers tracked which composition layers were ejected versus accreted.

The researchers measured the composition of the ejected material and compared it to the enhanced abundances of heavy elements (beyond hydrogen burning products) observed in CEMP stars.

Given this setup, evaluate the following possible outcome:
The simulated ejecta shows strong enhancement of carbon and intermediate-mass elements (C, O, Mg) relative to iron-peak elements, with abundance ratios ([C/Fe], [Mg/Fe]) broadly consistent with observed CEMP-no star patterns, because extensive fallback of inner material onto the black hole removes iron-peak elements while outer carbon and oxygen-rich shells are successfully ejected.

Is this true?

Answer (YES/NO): NO